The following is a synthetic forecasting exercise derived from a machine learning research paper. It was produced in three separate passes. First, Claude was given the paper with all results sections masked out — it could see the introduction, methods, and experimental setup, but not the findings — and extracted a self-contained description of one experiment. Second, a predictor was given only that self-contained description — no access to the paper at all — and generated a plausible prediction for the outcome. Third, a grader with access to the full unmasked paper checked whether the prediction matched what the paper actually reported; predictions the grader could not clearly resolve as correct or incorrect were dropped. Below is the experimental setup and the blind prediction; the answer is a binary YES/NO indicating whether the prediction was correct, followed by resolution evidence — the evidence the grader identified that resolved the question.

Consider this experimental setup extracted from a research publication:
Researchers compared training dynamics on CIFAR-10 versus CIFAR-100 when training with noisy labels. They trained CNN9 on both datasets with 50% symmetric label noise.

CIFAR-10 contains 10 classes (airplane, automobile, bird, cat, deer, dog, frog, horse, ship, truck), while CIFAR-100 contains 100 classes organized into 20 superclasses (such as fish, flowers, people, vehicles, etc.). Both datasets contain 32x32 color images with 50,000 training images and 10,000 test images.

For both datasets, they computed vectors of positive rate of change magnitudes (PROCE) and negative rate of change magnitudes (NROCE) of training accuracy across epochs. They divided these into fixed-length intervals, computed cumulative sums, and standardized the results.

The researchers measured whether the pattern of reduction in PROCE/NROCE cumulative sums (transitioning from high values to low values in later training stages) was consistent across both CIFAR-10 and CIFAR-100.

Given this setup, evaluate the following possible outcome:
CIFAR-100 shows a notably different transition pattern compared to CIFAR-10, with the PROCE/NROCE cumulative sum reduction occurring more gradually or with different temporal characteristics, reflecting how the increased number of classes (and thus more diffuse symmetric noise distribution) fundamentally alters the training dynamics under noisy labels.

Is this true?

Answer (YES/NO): NO